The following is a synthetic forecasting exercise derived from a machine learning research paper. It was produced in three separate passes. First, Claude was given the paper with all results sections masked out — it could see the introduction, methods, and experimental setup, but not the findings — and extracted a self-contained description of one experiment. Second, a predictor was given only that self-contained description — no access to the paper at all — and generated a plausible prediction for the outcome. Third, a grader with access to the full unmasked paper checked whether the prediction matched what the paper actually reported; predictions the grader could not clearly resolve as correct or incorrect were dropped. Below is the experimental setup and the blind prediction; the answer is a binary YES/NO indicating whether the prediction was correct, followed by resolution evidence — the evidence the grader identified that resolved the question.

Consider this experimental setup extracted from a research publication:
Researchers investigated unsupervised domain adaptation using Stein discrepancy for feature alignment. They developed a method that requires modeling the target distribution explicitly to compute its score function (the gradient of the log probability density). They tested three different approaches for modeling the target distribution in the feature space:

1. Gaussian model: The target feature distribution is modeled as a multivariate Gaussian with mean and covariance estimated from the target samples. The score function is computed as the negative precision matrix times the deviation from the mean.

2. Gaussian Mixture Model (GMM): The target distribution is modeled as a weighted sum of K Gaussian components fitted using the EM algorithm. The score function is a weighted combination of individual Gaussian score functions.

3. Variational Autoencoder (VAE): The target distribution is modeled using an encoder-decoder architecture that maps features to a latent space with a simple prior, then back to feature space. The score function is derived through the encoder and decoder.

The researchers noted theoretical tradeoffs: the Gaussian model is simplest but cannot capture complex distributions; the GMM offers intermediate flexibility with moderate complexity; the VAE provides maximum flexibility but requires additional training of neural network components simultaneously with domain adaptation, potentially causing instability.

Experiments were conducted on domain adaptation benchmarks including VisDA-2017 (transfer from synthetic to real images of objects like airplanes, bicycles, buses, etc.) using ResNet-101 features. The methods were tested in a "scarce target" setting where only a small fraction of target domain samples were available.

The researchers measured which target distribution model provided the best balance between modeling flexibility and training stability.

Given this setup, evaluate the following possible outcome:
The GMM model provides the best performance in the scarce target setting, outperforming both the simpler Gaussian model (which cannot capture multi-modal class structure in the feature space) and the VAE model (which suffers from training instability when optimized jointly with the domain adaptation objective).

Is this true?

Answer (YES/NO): NO